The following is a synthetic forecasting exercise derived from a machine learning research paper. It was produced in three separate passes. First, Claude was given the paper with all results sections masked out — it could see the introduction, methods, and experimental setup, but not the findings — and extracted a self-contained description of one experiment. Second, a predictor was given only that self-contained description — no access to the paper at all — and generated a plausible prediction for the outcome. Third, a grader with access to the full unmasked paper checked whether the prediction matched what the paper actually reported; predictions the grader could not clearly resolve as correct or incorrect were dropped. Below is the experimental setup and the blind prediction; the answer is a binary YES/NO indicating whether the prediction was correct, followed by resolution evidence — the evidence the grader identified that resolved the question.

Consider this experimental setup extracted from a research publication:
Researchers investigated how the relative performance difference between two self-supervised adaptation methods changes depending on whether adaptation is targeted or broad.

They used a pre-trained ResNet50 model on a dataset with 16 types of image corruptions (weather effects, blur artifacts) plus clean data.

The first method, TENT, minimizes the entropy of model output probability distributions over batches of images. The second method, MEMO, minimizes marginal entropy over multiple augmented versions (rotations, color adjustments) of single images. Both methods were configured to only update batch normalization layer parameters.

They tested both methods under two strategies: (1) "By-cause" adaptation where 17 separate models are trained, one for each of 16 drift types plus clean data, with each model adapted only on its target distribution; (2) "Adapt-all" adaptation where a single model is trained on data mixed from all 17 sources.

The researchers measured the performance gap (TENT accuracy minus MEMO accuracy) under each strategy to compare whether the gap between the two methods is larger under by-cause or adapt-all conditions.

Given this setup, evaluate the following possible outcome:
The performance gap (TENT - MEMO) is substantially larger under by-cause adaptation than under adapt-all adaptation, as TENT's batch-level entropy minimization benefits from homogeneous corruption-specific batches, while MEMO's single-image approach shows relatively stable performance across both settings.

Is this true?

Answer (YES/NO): YES